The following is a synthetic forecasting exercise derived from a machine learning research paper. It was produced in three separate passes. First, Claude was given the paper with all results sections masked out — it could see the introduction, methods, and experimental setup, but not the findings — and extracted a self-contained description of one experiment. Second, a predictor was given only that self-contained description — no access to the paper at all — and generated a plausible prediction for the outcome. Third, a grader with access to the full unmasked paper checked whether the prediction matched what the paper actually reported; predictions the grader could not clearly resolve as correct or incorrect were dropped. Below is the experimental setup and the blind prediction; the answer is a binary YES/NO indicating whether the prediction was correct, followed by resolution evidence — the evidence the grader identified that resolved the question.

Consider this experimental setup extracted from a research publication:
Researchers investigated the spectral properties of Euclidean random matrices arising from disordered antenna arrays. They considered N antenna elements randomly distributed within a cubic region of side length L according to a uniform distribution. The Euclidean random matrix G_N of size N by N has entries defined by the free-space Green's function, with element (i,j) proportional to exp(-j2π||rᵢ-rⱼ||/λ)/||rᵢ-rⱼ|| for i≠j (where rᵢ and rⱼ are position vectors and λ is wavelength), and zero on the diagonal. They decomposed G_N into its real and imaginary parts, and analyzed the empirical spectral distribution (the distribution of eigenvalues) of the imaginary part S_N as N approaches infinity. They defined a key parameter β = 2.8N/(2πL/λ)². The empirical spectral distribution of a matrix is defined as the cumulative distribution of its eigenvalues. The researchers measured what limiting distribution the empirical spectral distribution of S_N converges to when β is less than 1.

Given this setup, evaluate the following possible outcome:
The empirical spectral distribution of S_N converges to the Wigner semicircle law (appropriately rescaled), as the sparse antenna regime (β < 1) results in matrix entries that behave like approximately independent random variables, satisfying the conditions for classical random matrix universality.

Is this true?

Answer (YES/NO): NO